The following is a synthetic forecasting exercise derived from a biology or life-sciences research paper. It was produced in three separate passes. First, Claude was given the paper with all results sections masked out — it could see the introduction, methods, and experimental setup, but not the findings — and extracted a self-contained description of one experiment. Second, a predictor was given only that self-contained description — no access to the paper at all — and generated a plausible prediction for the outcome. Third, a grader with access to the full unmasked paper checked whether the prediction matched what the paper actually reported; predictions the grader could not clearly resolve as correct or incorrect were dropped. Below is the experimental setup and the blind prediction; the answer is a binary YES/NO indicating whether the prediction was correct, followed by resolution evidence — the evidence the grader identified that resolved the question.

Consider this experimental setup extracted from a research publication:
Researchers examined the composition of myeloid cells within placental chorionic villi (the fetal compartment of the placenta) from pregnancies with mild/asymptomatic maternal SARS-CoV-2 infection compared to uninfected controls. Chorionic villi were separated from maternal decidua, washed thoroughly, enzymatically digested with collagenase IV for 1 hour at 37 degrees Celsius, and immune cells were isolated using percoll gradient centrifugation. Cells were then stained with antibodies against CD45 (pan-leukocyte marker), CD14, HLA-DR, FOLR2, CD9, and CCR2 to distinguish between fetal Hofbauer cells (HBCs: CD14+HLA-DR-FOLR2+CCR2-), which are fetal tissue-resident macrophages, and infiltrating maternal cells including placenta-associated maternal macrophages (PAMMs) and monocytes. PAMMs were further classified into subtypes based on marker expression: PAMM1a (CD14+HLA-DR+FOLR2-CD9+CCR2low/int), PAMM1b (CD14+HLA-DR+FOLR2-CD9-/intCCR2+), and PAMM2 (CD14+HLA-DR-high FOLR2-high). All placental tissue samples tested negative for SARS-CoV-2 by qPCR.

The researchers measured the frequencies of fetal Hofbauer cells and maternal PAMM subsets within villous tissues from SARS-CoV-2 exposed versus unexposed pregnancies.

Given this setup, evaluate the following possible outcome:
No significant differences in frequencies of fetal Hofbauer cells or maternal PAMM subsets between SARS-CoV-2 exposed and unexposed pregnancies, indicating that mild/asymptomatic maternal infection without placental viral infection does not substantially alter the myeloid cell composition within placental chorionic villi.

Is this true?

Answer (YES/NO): NO